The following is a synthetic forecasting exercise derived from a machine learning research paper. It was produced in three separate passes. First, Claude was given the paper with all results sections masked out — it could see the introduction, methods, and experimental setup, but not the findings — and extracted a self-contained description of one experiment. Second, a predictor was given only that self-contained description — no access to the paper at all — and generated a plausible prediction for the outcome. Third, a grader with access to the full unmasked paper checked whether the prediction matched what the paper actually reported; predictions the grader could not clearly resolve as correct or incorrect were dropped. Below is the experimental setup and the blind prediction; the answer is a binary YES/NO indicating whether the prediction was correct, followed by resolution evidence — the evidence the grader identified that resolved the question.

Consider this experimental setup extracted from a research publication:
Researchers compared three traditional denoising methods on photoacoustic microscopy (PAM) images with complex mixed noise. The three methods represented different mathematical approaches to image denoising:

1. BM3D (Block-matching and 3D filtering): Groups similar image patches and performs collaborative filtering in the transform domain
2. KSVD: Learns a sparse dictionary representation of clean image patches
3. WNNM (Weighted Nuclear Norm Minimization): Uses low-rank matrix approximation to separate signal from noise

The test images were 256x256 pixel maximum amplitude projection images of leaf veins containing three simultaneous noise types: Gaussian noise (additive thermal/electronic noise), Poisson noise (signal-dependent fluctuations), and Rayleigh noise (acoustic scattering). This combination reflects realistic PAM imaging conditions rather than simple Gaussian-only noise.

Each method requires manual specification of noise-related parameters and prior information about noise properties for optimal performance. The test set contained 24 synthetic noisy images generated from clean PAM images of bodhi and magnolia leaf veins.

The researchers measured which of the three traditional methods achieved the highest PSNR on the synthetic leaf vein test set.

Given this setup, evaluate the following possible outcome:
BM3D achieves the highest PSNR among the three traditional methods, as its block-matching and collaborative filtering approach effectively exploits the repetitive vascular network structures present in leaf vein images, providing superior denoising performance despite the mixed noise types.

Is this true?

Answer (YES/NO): NO